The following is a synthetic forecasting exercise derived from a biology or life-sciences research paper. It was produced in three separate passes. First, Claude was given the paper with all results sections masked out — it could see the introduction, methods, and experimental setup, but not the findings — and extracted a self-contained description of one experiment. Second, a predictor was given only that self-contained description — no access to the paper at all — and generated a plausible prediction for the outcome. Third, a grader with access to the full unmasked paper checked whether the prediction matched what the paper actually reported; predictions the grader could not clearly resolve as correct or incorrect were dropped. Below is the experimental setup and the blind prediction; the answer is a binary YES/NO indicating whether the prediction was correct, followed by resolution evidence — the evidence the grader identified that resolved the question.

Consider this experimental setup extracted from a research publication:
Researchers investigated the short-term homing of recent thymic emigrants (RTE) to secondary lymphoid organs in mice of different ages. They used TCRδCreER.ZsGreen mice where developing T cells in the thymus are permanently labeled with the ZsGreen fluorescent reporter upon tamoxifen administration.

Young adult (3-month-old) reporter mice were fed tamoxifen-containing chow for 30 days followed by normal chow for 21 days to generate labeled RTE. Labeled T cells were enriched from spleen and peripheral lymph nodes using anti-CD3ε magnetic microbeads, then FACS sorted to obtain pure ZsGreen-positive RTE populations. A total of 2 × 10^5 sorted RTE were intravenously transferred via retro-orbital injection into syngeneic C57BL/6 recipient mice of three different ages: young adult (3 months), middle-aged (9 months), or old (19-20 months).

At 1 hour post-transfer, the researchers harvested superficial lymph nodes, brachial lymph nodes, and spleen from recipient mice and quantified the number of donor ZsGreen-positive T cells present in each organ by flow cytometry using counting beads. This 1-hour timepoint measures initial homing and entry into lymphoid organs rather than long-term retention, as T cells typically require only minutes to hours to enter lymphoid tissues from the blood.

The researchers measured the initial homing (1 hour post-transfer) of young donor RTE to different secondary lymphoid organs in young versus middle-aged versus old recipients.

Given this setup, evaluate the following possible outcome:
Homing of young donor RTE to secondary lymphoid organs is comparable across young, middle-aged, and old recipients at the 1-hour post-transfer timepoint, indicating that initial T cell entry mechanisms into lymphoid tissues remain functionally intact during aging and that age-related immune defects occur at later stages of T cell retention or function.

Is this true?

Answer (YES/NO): YES